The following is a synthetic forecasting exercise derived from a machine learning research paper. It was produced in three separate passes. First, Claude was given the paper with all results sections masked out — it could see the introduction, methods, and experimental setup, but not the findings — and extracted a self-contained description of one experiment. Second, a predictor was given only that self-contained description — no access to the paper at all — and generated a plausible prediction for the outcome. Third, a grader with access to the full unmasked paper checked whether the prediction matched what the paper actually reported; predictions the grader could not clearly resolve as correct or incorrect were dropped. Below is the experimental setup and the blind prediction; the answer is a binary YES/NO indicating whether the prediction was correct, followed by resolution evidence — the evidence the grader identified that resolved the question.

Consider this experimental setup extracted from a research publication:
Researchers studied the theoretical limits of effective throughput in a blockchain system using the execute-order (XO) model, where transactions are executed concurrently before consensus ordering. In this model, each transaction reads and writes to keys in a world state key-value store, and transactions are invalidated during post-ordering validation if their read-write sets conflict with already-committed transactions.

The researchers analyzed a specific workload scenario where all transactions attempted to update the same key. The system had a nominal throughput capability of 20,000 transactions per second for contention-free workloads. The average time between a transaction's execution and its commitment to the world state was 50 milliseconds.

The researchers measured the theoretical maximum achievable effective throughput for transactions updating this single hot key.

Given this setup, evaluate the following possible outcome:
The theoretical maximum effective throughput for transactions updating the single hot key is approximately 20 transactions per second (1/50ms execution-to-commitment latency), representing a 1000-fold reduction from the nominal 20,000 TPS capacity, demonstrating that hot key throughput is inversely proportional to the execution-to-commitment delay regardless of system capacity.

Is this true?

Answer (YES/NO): YES